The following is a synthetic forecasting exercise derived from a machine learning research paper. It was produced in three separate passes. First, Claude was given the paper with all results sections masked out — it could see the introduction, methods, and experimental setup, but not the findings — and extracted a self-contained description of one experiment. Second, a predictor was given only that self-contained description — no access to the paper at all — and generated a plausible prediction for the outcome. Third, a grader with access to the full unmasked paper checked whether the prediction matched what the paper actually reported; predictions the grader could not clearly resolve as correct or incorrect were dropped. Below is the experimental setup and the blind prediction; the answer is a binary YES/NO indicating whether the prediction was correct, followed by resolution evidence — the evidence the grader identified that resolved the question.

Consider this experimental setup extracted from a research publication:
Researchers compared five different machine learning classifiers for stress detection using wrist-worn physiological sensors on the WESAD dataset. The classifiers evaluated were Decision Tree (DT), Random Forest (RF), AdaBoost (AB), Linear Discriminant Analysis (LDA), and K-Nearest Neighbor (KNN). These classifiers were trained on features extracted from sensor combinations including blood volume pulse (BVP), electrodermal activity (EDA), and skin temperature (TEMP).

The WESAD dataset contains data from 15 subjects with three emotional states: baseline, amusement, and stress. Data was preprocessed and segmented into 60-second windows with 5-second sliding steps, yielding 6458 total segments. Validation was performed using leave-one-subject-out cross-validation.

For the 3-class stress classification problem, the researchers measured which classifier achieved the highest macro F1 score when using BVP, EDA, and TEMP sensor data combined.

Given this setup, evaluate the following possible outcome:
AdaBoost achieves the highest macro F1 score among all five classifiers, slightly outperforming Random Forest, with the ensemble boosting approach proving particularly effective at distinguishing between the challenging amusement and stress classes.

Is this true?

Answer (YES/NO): NO